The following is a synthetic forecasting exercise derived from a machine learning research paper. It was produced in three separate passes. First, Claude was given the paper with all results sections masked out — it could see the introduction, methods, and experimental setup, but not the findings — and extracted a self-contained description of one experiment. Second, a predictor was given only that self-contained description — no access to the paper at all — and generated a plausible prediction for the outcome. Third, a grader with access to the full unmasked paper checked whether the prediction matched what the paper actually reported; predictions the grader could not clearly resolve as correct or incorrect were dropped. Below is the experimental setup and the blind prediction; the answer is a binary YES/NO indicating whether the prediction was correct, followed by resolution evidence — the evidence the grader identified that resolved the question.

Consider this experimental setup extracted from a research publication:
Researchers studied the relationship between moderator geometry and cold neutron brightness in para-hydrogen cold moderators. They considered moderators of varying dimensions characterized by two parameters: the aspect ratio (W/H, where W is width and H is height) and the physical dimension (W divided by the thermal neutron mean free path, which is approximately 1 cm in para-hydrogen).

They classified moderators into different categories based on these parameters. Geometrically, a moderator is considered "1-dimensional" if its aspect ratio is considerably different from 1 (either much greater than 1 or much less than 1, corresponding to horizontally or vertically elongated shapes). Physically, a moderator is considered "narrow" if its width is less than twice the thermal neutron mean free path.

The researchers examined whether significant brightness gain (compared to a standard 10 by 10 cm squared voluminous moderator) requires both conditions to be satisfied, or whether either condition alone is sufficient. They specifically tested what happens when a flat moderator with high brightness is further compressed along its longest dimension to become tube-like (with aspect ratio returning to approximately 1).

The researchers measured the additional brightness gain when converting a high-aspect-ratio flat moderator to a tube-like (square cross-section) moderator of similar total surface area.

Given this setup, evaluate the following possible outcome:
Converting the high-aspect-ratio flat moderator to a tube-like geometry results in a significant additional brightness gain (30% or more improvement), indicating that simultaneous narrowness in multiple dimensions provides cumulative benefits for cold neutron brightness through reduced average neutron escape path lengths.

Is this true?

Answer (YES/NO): NO